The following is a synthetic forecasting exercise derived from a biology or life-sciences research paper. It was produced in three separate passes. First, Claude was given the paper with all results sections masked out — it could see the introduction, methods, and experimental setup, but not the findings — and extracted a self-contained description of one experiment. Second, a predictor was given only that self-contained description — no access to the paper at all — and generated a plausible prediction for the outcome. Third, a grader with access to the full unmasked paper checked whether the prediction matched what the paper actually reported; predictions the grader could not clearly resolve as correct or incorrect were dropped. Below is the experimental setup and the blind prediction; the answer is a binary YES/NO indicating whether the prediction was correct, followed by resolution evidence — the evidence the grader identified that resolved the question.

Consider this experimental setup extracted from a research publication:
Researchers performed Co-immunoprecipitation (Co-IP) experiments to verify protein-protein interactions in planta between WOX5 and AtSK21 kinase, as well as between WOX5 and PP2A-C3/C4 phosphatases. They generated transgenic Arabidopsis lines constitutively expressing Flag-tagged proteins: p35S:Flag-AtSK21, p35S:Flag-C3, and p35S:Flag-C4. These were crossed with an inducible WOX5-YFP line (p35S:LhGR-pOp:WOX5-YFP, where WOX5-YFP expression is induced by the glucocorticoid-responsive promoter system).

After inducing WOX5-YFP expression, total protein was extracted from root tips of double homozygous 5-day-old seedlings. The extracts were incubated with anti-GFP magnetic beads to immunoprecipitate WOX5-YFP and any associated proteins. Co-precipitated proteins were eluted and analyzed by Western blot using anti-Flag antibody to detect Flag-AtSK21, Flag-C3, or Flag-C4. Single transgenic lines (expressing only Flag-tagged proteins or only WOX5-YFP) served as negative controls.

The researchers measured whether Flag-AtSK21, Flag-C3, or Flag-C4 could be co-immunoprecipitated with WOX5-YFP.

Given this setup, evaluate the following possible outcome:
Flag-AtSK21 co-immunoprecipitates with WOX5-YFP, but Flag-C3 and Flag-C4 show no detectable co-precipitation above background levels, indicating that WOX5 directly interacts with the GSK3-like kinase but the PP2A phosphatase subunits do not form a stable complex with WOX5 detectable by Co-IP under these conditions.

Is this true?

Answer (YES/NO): NO